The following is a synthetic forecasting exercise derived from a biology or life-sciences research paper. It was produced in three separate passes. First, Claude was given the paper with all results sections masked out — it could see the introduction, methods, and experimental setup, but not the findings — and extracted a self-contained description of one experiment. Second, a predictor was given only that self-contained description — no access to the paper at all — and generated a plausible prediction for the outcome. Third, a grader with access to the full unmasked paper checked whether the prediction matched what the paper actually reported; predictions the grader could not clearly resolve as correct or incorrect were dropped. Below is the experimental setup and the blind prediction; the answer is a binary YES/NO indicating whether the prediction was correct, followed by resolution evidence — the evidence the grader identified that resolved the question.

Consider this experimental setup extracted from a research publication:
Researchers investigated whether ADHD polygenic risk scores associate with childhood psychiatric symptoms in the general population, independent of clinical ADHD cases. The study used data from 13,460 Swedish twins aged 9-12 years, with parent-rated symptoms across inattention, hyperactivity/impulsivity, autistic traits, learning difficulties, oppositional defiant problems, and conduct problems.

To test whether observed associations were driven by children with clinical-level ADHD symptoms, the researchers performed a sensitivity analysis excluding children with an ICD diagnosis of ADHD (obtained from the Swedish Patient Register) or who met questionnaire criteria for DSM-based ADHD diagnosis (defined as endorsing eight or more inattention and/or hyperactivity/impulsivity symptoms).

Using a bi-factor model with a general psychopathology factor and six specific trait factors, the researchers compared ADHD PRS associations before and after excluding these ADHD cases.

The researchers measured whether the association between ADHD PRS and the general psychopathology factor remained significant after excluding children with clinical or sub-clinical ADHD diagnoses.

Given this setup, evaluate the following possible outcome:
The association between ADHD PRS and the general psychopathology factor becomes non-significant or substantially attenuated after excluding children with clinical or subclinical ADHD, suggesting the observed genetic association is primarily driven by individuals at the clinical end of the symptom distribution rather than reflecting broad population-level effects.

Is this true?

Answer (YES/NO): NO